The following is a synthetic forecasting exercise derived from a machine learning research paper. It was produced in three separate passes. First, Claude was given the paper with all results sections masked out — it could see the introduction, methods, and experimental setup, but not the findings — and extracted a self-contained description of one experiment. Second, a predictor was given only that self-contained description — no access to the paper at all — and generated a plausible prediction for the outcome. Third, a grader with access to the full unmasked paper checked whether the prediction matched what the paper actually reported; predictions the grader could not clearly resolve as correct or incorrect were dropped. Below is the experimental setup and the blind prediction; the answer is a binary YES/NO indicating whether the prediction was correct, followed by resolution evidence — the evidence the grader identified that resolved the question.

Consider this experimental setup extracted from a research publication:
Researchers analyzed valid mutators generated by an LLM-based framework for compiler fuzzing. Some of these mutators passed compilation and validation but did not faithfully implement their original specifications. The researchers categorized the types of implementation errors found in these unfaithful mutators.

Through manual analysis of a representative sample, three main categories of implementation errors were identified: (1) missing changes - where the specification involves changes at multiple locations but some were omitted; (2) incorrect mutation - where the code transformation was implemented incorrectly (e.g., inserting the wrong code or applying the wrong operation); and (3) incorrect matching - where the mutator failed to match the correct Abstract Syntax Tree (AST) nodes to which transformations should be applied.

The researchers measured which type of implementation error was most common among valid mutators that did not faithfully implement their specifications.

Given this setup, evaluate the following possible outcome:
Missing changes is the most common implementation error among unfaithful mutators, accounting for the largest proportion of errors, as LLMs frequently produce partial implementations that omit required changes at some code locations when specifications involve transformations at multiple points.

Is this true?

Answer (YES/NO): NO